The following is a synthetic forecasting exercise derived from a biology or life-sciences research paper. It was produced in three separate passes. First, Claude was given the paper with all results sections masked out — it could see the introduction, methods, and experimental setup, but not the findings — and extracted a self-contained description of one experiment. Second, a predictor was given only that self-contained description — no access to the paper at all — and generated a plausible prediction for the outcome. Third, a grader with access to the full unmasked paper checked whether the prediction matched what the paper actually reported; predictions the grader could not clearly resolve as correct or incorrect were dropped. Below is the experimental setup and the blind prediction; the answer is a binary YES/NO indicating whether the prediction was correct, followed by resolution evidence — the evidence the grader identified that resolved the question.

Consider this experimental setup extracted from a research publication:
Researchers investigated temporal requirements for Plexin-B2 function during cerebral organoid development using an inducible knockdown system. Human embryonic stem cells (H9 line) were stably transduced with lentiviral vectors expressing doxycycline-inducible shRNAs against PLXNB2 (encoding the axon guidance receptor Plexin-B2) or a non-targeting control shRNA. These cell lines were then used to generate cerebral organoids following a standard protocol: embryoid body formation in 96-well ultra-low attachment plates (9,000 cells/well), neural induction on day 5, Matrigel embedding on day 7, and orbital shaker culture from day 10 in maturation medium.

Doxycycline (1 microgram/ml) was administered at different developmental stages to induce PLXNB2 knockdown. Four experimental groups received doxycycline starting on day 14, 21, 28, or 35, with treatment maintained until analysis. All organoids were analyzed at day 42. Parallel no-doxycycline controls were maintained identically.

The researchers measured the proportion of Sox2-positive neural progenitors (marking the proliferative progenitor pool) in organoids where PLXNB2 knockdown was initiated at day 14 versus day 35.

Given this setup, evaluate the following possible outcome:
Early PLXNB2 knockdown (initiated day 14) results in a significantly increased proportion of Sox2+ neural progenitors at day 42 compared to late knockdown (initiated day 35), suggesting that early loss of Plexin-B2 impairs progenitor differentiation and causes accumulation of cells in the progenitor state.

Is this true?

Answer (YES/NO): NO